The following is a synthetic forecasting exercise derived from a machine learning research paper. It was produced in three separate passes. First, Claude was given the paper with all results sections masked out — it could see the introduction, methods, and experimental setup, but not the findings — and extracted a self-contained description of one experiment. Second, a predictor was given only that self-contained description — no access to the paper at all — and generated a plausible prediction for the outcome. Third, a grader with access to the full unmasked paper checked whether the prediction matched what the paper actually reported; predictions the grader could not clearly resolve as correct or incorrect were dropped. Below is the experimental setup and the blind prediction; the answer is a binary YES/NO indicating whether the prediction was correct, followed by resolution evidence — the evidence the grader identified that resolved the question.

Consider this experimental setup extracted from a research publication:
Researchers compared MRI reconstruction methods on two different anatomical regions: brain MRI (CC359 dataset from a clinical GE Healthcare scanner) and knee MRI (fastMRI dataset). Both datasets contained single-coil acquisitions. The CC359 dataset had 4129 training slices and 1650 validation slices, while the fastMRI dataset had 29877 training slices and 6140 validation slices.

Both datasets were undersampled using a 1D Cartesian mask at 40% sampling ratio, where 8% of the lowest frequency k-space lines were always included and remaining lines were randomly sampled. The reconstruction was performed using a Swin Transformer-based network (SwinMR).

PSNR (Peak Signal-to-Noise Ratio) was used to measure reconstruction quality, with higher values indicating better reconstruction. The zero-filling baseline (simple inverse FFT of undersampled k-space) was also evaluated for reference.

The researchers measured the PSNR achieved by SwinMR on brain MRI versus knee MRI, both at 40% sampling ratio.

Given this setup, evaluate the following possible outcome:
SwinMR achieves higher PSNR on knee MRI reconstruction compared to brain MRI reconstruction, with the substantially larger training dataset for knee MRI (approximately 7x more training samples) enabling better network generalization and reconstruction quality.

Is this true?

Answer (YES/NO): NO